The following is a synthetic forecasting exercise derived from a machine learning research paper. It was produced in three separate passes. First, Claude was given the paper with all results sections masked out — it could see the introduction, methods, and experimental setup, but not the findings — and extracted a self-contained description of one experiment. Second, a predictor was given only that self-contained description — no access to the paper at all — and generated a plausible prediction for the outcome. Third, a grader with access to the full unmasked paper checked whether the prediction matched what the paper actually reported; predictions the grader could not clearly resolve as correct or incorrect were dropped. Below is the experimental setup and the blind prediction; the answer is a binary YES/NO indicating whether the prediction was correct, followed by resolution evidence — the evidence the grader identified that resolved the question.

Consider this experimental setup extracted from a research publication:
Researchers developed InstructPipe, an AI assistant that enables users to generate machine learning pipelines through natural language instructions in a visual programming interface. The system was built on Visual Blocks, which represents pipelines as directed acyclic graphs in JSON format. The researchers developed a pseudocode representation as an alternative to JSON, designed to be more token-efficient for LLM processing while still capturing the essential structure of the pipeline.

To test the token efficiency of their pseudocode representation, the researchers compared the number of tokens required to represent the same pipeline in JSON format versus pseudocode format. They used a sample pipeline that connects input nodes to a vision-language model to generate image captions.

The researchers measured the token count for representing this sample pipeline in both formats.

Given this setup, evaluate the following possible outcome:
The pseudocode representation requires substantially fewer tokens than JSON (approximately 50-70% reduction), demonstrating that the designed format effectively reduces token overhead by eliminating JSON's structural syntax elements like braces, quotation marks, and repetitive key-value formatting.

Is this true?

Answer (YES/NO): NO